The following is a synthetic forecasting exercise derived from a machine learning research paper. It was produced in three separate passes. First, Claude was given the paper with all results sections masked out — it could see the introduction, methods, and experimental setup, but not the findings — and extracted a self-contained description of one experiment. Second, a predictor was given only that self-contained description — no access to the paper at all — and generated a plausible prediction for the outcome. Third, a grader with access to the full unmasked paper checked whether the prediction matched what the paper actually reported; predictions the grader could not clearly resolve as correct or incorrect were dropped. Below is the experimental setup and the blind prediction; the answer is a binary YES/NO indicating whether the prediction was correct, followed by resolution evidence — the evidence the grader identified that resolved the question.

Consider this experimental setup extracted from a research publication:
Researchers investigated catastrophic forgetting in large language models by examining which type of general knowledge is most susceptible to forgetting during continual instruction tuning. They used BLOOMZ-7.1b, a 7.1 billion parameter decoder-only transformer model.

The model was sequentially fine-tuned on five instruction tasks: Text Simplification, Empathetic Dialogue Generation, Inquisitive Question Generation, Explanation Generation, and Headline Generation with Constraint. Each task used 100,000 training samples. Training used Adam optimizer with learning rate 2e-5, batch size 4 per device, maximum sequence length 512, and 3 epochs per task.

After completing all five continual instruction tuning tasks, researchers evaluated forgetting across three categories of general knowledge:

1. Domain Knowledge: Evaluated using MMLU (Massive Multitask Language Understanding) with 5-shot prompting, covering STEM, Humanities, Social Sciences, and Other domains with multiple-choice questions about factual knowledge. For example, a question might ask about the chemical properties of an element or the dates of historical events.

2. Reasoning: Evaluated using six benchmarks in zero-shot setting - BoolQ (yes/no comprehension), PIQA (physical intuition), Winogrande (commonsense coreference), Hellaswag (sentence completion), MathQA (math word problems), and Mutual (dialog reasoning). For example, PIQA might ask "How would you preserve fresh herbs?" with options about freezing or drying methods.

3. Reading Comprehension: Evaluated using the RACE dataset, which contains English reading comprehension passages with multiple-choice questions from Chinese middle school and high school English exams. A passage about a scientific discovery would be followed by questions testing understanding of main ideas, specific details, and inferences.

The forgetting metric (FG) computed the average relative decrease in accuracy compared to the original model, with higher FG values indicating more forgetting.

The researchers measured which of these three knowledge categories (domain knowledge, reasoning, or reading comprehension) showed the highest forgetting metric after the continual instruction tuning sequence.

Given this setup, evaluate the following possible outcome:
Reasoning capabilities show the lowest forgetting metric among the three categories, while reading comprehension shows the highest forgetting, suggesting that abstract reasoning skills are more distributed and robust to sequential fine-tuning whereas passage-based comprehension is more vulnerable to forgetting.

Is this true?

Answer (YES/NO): YES